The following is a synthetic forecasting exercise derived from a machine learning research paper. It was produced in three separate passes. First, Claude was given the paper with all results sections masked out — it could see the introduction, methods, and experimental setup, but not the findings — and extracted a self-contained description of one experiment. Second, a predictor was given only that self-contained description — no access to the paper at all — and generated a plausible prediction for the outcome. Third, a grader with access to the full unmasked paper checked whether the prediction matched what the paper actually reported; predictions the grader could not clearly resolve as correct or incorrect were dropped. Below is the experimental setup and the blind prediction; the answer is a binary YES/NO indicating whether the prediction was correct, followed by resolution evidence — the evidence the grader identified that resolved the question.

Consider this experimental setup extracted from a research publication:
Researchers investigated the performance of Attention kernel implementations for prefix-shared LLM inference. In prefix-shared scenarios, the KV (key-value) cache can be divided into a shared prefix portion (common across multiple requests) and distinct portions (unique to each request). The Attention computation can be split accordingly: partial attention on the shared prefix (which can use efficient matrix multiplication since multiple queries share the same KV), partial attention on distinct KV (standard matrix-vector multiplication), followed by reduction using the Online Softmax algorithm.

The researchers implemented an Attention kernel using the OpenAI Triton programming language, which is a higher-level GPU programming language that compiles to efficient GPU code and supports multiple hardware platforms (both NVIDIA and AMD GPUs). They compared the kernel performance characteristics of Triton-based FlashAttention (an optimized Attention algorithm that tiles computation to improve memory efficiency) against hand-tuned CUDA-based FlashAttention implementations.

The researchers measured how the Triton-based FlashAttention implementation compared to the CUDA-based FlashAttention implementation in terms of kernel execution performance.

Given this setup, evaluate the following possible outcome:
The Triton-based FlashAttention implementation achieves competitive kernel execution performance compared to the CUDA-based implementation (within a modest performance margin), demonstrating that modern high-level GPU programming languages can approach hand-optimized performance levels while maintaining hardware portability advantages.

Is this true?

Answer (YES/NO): NO